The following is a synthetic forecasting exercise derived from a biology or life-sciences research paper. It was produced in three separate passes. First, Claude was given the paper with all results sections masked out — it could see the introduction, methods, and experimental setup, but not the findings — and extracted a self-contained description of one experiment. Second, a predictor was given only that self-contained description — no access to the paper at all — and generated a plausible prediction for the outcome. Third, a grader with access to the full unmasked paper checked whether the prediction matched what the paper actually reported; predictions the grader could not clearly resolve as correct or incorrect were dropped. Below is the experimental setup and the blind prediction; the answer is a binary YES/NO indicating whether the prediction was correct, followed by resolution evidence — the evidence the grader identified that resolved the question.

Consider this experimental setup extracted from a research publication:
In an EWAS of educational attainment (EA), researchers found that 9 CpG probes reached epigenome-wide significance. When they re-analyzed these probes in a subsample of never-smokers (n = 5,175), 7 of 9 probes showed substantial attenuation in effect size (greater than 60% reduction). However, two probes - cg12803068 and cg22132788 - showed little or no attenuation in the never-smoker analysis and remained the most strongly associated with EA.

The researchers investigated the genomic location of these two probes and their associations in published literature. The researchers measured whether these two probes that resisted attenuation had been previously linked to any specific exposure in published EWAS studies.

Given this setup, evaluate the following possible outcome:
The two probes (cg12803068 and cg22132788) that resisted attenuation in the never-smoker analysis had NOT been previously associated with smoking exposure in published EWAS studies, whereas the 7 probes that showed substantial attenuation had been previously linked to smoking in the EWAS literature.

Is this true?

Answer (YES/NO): NO